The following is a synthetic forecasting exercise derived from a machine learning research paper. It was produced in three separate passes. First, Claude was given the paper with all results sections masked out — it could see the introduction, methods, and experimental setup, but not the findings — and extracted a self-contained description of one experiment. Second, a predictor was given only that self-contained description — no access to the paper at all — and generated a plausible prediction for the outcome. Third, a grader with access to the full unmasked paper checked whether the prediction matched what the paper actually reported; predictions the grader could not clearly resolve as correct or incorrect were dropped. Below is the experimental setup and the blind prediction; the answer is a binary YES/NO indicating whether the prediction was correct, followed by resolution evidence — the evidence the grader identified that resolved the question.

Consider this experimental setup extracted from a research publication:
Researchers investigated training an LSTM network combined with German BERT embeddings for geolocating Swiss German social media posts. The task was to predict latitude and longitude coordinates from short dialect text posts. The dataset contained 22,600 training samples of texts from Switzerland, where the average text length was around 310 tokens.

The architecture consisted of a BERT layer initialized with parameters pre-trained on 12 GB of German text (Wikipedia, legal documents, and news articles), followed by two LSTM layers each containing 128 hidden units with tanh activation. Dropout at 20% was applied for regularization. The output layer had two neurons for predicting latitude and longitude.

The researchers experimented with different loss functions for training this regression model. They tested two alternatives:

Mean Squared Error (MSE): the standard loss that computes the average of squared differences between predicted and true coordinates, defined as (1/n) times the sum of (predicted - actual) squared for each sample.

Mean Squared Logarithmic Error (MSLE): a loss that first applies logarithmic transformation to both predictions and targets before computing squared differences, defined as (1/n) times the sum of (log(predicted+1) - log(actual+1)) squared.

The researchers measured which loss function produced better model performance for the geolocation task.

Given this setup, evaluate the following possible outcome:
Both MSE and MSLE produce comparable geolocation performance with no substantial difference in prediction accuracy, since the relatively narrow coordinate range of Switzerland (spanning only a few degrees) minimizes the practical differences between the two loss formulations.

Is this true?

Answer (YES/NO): NO